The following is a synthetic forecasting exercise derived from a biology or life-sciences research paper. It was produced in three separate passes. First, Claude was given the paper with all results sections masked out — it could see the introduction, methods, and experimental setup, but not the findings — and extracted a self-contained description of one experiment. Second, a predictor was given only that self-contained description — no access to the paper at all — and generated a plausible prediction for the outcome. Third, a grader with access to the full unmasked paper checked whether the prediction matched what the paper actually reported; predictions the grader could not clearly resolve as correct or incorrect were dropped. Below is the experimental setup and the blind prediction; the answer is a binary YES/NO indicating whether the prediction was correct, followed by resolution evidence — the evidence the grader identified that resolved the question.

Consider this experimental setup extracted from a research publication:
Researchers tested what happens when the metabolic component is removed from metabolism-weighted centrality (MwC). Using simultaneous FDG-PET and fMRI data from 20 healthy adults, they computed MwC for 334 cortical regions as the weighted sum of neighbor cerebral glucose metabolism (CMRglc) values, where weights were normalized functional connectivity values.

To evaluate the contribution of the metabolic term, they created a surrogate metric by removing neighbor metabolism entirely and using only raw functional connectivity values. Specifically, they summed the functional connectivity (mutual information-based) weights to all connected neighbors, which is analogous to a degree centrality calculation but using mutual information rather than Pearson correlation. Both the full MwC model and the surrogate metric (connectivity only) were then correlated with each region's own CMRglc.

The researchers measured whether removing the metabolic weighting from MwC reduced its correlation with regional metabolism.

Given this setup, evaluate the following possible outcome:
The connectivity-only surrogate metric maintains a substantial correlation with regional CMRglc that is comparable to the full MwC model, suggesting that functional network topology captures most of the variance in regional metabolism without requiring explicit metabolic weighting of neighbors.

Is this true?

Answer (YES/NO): NO